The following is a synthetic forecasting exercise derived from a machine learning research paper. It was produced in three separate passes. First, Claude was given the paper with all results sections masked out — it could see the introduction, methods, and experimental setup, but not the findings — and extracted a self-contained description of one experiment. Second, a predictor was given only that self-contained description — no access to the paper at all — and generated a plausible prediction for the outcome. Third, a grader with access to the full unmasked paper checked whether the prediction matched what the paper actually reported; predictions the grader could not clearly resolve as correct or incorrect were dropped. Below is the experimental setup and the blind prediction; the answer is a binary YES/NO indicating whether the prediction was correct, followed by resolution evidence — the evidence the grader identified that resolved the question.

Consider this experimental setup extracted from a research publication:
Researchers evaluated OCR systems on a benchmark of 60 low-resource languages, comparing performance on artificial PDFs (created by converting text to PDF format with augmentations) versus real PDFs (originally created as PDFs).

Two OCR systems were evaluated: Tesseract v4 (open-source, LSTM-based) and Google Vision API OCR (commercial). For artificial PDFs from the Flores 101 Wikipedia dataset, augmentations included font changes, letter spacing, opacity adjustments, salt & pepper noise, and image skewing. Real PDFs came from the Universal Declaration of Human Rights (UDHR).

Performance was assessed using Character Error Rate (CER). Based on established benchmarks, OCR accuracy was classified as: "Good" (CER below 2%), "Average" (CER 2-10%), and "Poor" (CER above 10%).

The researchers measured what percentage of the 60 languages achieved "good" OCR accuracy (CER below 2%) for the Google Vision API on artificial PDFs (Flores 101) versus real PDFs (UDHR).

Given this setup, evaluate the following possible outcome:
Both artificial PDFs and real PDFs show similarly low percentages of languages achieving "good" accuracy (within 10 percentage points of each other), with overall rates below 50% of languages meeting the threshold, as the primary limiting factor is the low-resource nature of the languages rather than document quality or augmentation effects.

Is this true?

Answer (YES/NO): NO